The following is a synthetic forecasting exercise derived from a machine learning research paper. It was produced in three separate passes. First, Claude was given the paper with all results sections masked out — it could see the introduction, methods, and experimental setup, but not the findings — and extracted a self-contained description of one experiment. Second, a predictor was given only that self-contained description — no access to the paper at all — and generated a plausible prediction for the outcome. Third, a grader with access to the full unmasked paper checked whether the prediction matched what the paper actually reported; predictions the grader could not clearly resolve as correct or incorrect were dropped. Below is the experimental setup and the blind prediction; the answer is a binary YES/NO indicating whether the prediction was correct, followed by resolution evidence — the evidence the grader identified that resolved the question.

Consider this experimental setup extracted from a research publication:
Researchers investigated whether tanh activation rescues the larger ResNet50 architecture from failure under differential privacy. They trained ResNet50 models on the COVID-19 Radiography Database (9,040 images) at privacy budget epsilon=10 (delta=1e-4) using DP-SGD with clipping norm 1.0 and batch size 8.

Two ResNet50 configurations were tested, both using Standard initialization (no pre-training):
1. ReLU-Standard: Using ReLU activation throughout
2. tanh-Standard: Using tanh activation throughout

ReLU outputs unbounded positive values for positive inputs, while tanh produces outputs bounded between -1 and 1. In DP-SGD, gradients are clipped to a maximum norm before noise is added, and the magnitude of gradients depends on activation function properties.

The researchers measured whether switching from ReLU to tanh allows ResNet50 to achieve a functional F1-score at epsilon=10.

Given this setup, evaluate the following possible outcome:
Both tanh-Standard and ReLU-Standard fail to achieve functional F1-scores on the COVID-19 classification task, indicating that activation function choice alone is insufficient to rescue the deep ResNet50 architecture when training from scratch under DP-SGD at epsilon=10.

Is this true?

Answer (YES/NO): NO